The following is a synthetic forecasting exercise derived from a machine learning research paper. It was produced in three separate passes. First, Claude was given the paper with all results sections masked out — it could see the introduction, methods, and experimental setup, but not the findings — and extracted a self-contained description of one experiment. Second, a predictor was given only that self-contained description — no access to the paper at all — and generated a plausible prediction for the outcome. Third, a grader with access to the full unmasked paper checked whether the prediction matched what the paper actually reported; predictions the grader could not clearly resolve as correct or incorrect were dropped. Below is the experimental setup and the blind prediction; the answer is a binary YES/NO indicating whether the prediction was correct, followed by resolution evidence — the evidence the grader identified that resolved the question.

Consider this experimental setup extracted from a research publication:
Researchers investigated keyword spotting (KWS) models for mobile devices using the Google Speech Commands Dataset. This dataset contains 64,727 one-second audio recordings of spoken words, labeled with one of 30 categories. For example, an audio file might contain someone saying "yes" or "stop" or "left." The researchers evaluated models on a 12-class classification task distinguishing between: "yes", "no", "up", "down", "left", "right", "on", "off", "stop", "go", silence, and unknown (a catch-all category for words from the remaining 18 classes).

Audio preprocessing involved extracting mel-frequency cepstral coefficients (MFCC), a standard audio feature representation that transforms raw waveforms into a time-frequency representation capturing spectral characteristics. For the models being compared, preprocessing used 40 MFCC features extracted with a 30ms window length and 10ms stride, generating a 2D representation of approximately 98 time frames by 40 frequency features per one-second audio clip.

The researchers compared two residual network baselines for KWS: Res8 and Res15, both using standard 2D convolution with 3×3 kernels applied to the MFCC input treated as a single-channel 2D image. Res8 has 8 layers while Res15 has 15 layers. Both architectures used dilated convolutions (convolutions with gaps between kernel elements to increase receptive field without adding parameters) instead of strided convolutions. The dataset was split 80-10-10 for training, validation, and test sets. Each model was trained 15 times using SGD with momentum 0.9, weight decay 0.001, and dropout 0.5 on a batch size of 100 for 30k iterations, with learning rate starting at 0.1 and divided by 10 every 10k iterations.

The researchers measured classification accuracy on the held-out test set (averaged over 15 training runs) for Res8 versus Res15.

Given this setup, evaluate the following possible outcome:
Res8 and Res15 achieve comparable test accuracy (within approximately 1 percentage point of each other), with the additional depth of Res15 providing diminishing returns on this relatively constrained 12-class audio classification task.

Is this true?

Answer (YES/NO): NO